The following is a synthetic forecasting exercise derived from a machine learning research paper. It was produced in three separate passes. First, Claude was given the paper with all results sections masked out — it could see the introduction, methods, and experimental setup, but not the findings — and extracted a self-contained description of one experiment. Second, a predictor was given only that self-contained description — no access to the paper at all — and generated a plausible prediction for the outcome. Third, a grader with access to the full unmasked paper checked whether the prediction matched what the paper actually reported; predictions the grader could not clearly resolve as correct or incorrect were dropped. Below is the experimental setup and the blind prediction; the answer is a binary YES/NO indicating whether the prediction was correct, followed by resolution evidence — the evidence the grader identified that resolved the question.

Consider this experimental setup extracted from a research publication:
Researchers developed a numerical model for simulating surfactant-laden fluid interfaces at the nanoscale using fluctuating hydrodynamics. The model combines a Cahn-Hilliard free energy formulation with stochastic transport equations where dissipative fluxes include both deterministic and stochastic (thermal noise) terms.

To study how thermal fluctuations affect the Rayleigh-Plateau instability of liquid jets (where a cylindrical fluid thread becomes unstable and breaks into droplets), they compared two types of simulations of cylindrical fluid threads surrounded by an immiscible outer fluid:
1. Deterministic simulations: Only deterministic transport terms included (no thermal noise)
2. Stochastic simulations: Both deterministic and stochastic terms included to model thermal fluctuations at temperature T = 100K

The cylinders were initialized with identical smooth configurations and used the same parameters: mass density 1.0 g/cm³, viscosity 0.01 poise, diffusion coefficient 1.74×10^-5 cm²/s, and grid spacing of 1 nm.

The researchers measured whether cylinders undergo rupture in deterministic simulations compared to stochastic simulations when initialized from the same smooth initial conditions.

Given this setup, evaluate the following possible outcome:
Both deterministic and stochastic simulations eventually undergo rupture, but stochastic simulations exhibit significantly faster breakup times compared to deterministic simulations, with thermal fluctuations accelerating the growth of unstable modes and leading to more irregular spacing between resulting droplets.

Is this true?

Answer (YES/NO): NO